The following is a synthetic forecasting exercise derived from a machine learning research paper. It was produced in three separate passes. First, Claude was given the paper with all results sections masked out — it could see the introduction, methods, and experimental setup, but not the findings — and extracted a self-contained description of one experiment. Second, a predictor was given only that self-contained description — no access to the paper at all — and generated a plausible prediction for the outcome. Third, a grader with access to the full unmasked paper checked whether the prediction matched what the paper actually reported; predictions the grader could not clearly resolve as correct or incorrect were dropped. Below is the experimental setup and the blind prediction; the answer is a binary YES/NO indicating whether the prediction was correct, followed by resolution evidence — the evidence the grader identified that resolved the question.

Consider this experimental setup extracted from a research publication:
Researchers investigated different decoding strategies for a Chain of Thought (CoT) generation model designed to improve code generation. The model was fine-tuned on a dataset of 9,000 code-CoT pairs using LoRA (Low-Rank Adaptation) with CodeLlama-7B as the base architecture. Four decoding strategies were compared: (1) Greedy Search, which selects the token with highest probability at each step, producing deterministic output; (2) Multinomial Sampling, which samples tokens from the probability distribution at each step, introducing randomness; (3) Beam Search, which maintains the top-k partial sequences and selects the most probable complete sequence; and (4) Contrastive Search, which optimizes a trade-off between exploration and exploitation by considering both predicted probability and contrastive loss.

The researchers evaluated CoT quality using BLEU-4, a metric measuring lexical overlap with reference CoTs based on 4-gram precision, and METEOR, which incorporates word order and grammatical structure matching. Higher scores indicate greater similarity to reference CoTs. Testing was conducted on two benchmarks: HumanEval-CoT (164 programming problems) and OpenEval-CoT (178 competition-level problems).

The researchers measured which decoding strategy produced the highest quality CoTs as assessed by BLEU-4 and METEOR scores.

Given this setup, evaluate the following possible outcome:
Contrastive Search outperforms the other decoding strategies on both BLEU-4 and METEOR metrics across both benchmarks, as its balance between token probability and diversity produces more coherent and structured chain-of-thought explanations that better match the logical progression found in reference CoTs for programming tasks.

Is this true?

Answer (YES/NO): NO